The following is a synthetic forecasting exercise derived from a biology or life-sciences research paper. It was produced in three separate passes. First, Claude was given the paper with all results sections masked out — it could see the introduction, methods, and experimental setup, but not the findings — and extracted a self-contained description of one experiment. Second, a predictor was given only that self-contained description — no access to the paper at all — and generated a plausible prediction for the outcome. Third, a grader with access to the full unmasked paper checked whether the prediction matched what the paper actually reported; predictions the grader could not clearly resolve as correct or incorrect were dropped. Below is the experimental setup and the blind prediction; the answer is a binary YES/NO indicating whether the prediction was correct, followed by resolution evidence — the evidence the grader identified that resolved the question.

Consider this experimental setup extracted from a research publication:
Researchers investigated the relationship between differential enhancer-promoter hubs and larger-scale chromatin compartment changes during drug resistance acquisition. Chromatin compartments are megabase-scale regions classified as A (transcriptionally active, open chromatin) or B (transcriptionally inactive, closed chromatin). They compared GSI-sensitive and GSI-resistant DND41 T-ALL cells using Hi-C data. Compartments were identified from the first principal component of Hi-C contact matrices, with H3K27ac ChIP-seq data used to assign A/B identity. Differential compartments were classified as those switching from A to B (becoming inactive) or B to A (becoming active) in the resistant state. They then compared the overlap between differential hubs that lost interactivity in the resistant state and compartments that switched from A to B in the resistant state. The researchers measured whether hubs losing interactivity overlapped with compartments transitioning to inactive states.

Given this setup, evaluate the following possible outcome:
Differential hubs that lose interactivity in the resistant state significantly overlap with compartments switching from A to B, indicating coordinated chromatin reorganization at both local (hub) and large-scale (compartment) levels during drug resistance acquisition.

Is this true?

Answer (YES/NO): NO